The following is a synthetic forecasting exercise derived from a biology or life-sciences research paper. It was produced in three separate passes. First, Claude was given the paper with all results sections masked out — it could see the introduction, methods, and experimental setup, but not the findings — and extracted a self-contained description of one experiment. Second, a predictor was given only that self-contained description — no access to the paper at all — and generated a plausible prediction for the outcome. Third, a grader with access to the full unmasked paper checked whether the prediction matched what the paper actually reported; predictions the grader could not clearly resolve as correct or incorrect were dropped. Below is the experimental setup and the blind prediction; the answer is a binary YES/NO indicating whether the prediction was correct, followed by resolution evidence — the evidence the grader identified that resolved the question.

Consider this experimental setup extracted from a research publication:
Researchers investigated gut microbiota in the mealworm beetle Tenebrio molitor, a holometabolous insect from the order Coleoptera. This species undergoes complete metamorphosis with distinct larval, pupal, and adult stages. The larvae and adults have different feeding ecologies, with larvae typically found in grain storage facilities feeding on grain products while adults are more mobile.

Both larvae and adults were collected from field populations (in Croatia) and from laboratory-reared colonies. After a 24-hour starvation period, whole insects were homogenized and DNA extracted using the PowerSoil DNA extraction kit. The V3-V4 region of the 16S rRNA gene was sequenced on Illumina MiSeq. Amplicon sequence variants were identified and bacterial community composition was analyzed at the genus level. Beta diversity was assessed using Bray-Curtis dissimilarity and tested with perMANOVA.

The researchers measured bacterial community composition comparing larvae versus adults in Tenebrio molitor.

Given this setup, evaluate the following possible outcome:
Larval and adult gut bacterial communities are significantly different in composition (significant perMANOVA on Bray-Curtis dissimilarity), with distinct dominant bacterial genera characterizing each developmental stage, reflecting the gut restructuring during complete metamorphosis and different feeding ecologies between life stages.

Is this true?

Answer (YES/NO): YES